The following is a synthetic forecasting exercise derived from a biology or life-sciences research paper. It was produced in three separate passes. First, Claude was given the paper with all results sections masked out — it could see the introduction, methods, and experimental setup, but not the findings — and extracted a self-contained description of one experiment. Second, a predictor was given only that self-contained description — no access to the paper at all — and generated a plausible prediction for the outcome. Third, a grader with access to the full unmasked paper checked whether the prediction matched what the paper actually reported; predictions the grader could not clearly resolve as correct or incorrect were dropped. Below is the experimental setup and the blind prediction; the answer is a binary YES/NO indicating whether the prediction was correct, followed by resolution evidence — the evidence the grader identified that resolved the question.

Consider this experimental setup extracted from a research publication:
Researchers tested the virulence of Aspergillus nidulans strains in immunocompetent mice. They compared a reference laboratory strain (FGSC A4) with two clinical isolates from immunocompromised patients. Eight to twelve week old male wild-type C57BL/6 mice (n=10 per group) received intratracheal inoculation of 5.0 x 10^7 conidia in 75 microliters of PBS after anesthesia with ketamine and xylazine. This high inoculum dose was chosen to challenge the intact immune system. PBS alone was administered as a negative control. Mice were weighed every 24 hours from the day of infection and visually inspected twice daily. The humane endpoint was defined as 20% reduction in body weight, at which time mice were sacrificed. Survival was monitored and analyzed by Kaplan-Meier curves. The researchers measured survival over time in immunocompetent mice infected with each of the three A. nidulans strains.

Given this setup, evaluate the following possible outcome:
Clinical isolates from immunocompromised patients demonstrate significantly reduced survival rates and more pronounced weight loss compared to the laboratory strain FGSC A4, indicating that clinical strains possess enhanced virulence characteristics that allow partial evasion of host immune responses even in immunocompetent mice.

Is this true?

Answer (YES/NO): NO